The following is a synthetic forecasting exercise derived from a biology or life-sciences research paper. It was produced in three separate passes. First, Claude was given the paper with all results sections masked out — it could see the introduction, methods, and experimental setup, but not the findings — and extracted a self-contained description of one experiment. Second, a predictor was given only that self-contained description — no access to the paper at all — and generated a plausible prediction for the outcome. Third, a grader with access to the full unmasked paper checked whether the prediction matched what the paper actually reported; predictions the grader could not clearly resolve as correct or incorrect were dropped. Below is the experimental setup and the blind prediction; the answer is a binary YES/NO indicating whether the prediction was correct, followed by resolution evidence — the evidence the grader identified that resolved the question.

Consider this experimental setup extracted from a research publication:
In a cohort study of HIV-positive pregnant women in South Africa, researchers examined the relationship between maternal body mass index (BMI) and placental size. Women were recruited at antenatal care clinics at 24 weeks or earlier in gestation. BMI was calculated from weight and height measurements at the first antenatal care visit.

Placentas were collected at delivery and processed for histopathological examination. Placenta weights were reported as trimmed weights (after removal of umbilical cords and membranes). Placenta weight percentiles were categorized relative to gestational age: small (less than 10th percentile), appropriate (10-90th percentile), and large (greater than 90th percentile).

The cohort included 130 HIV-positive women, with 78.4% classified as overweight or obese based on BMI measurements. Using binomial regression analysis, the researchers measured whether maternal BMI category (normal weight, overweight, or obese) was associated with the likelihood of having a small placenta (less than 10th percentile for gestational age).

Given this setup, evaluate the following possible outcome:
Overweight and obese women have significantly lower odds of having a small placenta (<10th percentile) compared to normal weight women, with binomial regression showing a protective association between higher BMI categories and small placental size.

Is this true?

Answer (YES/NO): YES